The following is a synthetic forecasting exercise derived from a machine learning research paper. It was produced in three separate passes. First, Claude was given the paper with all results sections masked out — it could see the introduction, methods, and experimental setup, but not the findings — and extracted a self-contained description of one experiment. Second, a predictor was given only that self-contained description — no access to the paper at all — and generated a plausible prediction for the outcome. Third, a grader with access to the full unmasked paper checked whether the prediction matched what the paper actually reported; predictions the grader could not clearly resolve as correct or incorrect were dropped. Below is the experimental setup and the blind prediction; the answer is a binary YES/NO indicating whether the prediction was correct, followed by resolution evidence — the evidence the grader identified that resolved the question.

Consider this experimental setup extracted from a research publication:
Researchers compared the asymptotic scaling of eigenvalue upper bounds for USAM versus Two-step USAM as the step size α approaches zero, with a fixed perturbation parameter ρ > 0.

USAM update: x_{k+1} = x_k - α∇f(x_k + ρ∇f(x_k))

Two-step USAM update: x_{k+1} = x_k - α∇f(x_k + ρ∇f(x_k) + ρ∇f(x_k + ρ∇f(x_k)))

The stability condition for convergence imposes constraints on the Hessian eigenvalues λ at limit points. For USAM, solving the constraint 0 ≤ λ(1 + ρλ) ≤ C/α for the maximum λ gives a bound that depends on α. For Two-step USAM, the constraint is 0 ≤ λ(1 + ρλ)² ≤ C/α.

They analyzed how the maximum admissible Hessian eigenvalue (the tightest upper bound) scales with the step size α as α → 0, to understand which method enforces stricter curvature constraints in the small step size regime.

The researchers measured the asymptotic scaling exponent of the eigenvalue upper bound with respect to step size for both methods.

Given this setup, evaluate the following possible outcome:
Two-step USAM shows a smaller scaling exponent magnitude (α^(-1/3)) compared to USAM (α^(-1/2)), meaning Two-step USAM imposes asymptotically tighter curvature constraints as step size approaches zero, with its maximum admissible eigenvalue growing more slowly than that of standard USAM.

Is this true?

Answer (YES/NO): YES